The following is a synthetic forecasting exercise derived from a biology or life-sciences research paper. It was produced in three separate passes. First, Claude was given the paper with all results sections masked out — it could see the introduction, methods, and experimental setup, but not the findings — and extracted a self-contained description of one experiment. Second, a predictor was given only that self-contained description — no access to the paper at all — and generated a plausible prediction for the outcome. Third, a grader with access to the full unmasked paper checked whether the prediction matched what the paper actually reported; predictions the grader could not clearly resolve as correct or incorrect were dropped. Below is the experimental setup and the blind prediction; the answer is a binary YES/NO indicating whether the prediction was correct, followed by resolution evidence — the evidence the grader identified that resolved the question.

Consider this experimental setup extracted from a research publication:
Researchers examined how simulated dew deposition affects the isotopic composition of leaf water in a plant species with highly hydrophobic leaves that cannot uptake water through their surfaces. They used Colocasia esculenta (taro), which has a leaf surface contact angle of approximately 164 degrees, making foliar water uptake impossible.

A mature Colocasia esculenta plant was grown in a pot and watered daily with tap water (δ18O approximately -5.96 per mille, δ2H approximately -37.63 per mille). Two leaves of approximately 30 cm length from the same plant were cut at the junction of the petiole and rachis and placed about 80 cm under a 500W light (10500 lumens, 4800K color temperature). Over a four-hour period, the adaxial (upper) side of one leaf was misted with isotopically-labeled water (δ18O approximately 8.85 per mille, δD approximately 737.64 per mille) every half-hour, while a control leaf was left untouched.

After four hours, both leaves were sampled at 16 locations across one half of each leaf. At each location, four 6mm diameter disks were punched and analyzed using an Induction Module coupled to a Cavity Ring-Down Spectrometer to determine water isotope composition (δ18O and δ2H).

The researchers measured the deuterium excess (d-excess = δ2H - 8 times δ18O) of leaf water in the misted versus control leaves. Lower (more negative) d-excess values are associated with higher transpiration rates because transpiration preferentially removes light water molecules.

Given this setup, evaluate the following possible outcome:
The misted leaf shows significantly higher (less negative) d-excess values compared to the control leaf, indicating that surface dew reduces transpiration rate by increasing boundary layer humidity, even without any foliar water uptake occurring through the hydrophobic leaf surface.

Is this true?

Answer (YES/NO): YES